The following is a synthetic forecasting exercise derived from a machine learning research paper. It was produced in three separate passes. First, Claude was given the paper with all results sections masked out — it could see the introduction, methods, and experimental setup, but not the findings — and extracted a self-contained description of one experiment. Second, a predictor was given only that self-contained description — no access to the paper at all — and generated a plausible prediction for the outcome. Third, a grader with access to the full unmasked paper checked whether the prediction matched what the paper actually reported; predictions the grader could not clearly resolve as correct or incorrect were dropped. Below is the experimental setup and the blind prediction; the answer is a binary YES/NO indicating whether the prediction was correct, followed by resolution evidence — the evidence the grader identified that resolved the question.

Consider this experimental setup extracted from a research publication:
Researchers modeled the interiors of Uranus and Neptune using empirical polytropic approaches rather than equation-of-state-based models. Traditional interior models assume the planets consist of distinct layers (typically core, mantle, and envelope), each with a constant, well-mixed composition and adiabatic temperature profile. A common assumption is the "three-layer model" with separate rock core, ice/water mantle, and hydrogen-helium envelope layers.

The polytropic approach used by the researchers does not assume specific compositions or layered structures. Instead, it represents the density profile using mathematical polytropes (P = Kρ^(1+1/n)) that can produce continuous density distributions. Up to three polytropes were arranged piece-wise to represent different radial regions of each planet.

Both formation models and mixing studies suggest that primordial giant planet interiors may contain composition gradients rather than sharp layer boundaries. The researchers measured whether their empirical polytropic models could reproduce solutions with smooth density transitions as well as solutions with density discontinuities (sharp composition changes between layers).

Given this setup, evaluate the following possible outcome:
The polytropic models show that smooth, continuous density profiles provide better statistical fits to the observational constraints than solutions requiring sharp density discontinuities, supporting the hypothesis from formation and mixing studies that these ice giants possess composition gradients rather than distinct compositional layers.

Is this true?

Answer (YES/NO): NO